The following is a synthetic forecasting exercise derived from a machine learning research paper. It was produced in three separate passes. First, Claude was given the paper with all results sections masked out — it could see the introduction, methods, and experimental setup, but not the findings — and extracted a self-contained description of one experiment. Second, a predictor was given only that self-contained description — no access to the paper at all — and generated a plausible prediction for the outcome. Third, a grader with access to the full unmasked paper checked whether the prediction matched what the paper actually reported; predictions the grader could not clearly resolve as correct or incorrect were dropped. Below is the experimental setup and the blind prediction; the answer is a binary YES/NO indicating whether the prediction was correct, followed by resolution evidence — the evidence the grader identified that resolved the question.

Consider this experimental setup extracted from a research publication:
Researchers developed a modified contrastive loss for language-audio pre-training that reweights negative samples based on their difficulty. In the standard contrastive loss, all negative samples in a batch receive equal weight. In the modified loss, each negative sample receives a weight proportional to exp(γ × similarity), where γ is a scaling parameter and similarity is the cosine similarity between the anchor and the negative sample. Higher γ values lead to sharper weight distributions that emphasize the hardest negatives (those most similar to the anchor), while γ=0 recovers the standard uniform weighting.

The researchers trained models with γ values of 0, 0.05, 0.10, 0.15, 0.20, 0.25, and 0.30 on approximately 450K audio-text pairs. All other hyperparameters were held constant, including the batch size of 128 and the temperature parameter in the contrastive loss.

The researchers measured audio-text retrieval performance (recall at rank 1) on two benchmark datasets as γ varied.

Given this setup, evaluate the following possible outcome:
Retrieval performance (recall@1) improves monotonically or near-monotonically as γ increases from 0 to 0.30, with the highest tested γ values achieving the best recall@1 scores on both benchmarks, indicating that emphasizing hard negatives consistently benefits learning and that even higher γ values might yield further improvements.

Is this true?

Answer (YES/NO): NO